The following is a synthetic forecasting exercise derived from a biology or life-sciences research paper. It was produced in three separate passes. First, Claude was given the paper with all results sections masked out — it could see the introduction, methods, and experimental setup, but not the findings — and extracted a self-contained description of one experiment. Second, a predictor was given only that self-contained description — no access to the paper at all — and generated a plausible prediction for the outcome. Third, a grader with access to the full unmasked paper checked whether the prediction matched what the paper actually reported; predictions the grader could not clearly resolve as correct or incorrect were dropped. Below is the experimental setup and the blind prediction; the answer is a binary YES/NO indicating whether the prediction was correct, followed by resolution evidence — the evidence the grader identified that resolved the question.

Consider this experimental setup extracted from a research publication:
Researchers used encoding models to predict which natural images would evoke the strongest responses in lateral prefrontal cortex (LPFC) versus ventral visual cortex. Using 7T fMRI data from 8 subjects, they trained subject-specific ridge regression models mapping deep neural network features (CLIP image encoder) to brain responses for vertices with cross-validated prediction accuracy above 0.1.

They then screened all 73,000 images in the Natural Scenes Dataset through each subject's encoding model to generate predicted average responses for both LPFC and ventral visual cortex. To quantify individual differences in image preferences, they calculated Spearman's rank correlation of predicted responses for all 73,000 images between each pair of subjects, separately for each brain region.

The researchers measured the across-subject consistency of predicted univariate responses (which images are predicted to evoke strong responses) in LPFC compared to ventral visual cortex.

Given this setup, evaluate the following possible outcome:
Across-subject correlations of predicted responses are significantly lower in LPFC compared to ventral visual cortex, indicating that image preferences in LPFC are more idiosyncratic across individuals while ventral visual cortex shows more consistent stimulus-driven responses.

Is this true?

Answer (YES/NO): YES